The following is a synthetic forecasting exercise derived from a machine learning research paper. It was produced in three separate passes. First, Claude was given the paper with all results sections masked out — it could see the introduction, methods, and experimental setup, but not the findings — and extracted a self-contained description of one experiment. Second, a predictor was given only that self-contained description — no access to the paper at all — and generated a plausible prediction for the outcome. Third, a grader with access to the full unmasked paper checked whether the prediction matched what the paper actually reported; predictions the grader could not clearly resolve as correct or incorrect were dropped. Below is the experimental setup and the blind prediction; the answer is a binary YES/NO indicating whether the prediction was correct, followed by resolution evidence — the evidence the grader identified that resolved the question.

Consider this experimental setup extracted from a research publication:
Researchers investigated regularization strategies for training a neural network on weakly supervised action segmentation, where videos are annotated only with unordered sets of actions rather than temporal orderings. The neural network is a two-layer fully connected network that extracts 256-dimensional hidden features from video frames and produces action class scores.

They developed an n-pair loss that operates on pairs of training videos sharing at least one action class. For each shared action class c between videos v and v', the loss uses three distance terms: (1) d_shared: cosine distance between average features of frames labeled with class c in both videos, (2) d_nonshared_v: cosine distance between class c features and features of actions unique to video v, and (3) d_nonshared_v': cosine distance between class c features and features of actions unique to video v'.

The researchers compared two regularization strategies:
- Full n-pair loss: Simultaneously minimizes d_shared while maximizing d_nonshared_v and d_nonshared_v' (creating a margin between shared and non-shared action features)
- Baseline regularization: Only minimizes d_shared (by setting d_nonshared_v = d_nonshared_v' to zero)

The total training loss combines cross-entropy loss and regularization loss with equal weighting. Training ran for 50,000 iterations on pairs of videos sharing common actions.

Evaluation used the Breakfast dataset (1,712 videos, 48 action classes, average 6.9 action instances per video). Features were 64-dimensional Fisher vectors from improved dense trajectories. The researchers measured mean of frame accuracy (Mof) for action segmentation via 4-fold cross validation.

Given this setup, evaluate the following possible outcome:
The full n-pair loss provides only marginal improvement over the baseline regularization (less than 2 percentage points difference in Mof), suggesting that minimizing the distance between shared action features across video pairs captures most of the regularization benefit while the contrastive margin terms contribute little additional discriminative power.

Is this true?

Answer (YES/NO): NO